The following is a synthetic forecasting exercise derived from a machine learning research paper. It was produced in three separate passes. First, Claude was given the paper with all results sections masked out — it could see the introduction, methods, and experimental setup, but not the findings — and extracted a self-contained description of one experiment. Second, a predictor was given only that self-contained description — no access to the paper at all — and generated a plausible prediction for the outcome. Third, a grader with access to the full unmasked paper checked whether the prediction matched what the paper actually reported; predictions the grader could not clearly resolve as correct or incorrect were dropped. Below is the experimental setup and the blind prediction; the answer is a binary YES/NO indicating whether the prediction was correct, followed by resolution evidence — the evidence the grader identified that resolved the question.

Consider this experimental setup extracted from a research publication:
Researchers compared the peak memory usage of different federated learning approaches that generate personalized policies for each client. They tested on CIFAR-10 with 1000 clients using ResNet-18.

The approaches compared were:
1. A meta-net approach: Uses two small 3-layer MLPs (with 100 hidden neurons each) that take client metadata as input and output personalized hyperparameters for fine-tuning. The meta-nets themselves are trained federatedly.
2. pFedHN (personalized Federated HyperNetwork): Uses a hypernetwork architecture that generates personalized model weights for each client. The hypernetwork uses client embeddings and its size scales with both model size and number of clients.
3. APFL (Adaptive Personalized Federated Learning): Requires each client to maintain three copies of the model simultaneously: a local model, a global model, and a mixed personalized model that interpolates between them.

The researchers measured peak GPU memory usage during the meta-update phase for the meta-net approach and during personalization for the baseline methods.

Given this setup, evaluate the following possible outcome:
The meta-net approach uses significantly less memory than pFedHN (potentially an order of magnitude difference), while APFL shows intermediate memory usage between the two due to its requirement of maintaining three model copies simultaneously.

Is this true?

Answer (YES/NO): NO